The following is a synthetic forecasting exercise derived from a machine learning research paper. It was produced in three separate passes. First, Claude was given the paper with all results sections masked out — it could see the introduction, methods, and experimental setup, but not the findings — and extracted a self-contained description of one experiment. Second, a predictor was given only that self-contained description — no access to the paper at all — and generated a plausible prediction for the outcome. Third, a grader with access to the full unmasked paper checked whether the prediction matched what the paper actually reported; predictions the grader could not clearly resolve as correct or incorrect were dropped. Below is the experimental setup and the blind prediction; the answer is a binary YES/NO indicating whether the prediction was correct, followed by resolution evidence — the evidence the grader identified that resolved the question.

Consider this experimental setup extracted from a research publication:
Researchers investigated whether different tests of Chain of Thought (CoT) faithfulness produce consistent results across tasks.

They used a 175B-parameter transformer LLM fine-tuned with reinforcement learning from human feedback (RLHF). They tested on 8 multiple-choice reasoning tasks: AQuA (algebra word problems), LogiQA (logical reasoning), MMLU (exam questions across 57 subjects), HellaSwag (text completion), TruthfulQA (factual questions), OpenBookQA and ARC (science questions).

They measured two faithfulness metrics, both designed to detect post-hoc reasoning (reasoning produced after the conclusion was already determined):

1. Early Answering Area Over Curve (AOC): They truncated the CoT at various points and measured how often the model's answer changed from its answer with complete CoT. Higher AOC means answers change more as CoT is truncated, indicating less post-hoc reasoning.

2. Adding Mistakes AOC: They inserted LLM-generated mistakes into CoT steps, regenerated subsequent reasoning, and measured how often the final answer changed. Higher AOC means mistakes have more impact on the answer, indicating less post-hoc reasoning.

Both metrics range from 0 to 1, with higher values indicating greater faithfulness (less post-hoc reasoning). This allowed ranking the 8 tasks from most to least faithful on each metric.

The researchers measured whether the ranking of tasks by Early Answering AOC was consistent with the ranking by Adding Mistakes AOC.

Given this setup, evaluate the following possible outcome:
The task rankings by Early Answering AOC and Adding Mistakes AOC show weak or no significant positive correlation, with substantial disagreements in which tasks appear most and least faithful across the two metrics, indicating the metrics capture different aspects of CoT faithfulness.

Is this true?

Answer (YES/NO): NO